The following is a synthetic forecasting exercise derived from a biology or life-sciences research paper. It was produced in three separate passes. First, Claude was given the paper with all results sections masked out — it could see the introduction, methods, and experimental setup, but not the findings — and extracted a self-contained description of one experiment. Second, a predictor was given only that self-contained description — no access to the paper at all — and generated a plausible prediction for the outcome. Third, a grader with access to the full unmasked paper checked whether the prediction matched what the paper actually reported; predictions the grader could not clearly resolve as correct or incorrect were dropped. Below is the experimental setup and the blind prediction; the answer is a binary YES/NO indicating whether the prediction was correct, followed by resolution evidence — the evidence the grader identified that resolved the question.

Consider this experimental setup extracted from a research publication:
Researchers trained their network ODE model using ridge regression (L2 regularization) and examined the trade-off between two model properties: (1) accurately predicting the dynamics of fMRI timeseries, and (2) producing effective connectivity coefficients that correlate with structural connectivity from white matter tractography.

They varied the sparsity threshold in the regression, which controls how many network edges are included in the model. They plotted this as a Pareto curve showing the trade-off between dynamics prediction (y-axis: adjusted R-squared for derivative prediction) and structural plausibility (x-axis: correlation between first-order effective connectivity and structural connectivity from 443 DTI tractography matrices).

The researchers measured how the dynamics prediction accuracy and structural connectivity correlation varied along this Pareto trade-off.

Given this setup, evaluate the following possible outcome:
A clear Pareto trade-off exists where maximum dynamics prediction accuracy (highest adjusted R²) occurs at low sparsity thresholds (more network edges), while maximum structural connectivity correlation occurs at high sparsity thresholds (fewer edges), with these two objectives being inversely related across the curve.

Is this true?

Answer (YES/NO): YES